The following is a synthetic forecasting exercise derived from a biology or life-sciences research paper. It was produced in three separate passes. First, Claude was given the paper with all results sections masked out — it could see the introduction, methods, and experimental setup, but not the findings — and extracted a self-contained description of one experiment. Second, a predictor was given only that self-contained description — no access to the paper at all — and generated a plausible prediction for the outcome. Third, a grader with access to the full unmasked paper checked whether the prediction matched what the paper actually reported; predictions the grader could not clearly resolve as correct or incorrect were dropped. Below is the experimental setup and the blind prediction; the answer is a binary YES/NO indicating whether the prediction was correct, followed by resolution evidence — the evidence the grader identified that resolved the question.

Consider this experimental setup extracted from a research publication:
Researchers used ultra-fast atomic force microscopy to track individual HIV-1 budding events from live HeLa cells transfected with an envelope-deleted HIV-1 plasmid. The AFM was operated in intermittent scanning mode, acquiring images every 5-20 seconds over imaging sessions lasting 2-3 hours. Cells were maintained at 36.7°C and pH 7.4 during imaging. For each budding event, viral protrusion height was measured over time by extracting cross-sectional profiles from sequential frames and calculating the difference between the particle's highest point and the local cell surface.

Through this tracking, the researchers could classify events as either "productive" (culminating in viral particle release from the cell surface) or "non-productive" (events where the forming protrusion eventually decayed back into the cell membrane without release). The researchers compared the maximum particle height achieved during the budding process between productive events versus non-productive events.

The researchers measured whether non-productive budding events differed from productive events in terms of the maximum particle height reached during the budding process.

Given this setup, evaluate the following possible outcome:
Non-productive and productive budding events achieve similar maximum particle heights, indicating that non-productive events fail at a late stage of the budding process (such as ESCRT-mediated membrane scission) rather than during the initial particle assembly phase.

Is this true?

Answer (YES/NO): NO